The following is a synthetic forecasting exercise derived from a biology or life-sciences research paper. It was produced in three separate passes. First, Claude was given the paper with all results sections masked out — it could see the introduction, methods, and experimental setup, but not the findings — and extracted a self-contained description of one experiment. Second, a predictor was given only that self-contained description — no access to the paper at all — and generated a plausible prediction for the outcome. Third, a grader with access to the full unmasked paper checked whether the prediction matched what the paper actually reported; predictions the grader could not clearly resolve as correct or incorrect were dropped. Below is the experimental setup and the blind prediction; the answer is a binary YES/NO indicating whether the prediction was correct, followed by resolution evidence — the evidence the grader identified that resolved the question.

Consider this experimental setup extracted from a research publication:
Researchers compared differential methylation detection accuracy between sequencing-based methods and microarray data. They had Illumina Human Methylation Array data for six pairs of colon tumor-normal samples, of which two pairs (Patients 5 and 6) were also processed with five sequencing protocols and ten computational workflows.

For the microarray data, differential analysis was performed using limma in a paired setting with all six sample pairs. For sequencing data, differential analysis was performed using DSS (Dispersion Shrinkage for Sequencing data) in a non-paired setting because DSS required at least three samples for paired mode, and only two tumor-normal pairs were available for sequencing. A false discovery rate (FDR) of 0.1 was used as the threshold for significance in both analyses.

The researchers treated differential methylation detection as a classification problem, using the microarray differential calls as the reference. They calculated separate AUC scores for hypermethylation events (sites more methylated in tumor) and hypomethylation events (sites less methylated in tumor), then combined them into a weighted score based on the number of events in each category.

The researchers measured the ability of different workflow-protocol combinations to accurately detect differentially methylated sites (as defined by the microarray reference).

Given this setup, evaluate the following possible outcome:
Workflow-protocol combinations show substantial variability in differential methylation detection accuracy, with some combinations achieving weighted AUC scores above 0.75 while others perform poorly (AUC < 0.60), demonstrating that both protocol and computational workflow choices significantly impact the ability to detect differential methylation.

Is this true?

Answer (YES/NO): NO